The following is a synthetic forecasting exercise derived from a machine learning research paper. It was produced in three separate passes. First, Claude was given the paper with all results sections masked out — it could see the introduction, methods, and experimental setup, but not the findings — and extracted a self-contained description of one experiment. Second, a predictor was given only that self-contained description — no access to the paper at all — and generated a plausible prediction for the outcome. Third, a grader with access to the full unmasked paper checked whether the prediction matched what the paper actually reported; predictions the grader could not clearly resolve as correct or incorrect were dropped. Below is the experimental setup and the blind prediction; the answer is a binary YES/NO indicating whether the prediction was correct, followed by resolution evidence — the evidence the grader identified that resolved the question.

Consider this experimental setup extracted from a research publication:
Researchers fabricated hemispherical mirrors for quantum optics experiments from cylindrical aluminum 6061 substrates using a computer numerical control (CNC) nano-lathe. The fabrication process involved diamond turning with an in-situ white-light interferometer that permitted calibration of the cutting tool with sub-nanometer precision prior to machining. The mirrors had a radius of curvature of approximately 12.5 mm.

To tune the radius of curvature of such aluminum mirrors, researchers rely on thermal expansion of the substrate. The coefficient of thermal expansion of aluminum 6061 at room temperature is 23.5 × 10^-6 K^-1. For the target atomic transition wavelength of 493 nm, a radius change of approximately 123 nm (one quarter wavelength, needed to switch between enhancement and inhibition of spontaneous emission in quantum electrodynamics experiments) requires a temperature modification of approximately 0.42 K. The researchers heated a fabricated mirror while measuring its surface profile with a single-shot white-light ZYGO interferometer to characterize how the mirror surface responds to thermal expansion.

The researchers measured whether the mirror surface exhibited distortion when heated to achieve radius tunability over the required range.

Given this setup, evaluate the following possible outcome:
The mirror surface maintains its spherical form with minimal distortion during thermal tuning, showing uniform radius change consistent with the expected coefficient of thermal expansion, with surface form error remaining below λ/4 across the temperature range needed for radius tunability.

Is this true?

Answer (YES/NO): YES